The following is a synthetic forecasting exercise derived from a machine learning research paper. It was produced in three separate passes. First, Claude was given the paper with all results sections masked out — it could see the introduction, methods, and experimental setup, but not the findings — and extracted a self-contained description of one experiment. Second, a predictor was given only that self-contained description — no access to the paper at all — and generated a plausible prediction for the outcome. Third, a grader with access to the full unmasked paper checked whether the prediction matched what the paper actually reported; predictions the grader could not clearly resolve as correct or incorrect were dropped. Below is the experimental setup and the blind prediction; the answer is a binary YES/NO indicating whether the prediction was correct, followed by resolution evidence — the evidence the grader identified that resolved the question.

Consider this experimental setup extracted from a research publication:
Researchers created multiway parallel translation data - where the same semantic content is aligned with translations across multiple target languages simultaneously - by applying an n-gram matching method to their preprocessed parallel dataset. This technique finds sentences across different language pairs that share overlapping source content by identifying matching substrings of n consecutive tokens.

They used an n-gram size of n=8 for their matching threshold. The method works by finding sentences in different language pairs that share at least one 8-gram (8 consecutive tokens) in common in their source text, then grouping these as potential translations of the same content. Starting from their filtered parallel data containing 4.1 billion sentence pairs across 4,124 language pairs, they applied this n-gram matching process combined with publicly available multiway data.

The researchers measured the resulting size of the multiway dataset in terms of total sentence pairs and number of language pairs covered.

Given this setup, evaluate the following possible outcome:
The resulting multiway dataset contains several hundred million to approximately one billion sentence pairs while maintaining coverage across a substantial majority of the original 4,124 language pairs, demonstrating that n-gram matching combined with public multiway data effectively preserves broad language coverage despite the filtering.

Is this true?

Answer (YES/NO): NO